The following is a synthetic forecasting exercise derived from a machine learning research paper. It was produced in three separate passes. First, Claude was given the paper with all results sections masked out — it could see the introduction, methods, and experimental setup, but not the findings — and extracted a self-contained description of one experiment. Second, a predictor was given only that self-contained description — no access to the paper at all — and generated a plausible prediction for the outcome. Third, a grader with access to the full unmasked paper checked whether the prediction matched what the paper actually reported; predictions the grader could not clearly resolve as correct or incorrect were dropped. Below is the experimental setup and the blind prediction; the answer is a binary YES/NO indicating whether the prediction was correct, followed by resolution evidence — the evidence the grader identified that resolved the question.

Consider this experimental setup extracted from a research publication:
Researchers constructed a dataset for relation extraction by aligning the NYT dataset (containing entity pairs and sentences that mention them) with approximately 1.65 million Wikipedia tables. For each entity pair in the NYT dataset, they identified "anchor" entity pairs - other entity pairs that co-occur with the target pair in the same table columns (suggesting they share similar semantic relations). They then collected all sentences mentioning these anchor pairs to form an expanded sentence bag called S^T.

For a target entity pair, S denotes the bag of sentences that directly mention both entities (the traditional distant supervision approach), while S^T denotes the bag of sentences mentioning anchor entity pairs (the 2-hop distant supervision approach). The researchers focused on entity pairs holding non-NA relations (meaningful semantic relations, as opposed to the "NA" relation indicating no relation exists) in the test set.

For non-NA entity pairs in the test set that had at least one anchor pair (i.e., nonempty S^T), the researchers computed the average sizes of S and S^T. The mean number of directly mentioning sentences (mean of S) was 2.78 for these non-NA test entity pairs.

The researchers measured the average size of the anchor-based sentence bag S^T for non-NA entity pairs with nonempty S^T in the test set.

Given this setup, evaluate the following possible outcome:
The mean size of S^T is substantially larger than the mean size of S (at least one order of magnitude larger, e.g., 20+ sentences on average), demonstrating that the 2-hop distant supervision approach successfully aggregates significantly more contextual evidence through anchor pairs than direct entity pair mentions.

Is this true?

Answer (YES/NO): YES